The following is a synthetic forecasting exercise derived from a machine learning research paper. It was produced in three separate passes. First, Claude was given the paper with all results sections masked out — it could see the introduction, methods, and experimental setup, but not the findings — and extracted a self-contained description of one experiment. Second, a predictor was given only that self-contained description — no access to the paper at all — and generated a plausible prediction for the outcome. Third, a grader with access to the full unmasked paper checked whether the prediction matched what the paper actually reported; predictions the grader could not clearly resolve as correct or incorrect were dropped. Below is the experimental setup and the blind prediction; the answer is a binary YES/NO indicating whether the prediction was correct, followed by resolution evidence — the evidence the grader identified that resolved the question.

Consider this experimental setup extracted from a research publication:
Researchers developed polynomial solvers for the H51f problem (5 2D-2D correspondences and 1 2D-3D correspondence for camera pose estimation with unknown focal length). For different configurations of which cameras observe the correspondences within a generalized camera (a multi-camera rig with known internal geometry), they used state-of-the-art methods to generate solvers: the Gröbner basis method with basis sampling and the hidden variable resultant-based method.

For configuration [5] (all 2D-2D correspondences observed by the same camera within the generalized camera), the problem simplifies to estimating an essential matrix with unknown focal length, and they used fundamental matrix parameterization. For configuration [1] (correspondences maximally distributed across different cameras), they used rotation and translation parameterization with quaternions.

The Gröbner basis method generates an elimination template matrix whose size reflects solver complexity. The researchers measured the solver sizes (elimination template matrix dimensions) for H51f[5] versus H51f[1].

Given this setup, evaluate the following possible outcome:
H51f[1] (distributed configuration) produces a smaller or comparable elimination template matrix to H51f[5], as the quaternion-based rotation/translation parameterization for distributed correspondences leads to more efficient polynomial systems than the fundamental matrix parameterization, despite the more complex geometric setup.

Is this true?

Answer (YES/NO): NO